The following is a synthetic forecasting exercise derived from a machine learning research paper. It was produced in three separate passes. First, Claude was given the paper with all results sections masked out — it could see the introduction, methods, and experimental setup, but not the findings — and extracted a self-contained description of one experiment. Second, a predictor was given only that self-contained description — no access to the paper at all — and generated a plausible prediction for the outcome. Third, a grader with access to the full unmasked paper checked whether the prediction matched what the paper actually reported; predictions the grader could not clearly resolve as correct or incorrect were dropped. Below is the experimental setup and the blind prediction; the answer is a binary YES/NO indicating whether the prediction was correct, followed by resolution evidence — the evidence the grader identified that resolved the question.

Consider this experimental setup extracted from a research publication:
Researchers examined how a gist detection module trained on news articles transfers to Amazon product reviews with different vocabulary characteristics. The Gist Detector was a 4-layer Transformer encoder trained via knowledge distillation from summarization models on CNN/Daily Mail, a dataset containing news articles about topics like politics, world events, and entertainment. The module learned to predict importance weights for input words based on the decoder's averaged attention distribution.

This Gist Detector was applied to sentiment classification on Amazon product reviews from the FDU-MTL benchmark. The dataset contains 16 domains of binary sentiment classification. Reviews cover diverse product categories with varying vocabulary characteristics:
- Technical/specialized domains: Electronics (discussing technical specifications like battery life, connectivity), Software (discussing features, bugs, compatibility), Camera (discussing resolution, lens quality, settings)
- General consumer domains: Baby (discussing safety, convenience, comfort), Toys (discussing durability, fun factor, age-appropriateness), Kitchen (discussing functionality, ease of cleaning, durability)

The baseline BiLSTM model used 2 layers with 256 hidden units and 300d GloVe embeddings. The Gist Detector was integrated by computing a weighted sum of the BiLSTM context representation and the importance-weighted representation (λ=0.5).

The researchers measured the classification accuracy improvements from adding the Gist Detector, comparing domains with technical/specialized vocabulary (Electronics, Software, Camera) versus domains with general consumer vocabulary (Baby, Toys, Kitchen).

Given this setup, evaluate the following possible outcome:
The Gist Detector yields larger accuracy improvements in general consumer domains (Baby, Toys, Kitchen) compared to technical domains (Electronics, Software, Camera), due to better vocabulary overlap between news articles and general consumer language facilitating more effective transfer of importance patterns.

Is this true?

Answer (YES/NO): NO